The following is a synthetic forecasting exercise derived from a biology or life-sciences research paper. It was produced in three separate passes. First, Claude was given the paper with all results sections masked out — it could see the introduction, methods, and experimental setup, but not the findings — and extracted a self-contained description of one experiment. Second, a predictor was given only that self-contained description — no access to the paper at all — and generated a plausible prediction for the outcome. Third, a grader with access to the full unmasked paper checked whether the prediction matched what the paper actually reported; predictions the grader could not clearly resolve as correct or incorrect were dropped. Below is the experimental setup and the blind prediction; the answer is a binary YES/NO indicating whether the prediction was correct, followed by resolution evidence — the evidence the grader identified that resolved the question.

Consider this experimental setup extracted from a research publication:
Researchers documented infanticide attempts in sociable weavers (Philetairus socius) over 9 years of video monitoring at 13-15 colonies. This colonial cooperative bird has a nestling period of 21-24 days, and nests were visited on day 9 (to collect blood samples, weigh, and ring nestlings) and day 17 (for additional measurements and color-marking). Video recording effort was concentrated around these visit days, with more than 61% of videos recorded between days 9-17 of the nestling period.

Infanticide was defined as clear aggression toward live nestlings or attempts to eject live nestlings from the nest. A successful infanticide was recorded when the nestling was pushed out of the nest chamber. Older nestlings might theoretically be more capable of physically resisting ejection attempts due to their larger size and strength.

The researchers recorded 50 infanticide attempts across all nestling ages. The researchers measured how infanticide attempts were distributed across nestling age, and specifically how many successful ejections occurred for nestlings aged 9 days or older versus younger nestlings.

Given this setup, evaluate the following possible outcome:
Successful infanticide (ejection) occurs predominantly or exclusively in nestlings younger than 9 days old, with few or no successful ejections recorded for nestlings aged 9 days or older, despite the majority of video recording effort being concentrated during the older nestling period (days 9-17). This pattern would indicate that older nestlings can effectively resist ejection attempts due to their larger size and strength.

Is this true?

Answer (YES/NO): YES